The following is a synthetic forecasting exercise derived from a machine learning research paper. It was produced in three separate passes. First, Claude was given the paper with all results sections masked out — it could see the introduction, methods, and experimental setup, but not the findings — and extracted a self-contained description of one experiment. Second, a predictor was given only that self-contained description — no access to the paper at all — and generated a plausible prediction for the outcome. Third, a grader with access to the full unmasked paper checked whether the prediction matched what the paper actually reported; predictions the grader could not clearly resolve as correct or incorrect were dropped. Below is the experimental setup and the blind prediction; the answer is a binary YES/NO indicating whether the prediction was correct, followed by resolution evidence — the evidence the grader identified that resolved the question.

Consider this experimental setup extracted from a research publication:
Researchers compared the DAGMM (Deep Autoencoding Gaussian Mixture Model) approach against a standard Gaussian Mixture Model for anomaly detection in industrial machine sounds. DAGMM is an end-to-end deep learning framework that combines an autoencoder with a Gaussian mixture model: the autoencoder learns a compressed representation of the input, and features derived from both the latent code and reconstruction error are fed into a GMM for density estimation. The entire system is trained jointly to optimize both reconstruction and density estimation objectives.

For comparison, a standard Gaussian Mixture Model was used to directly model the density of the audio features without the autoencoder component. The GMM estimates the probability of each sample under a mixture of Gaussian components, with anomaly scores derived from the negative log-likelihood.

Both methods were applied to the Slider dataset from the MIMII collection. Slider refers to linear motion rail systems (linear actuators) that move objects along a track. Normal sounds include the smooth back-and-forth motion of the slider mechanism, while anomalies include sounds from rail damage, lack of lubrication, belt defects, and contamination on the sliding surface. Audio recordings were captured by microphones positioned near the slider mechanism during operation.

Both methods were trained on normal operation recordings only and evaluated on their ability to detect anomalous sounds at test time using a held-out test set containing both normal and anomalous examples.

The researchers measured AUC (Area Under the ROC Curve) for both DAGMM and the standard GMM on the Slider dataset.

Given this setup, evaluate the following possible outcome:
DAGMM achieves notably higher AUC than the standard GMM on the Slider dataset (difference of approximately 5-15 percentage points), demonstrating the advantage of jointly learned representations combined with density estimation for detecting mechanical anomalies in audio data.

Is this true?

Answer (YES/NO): NO